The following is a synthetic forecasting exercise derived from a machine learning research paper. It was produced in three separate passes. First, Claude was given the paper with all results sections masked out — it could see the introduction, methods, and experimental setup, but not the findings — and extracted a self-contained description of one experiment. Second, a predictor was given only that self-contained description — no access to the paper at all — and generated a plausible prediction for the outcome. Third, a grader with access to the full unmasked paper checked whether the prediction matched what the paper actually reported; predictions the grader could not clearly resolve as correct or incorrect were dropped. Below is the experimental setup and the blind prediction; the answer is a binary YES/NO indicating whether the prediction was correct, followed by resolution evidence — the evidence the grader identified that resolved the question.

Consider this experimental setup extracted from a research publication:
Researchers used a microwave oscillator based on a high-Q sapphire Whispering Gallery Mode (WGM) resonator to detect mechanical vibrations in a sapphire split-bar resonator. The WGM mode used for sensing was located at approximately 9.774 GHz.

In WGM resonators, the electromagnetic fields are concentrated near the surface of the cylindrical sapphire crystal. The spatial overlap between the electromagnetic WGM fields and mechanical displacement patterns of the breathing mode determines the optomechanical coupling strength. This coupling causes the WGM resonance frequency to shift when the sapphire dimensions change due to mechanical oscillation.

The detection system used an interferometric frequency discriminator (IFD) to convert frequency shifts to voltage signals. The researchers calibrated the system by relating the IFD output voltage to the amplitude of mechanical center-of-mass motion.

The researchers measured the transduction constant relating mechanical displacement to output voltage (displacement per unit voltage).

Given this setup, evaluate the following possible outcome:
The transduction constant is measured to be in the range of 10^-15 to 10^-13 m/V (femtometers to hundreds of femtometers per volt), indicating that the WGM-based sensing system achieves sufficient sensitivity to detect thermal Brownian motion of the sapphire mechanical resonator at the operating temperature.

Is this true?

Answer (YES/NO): NO